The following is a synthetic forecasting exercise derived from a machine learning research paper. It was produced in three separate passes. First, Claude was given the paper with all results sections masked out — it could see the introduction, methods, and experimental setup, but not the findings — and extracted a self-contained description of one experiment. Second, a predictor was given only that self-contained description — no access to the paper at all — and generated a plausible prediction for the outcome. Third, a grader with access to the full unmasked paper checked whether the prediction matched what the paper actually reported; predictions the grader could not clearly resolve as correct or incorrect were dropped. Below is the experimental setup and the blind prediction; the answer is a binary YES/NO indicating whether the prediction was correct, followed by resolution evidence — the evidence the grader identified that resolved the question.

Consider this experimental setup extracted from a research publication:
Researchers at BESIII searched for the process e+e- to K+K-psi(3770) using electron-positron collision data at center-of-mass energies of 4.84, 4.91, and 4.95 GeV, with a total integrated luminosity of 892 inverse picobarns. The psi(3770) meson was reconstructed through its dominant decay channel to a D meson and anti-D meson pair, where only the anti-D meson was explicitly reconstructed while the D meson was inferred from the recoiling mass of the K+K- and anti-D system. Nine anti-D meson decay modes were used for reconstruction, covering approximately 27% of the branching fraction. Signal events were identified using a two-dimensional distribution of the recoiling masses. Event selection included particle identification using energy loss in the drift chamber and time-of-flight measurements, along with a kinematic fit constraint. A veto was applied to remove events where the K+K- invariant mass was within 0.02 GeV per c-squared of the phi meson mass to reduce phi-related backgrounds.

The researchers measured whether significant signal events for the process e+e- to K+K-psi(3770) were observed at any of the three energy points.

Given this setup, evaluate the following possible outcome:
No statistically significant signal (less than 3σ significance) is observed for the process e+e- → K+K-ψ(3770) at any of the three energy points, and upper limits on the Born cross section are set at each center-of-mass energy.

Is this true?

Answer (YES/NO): YES